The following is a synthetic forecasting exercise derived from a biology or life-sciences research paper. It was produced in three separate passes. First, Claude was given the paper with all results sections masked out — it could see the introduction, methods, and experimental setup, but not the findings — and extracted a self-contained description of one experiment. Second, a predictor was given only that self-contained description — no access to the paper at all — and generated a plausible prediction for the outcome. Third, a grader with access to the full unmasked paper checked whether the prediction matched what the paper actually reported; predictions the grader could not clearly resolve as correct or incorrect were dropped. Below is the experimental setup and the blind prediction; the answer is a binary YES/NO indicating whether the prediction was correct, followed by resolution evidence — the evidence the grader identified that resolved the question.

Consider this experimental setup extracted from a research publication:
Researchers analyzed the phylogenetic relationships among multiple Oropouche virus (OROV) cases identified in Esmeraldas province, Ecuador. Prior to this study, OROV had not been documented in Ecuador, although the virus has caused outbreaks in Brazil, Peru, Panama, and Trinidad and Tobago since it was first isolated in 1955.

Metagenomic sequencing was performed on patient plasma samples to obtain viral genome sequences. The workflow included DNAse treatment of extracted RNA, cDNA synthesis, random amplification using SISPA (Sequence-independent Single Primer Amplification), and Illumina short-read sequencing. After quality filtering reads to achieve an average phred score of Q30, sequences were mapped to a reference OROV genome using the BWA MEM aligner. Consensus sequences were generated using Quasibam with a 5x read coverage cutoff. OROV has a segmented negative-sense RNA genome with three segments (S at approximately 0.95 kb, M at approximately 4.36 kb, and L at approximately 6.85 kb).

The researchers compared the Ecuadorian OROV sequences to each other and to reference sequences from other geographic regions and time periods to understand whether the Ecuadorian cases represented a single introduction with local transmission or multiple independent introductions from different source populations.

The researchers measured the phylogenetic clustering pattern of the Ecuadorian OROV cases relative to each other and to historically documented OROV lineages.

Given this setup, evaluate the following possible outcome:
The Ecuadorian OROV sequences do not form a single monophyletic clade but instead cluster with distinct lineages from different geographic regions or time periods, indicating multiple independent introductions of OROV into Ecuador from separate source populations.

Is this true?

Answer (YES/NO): NO